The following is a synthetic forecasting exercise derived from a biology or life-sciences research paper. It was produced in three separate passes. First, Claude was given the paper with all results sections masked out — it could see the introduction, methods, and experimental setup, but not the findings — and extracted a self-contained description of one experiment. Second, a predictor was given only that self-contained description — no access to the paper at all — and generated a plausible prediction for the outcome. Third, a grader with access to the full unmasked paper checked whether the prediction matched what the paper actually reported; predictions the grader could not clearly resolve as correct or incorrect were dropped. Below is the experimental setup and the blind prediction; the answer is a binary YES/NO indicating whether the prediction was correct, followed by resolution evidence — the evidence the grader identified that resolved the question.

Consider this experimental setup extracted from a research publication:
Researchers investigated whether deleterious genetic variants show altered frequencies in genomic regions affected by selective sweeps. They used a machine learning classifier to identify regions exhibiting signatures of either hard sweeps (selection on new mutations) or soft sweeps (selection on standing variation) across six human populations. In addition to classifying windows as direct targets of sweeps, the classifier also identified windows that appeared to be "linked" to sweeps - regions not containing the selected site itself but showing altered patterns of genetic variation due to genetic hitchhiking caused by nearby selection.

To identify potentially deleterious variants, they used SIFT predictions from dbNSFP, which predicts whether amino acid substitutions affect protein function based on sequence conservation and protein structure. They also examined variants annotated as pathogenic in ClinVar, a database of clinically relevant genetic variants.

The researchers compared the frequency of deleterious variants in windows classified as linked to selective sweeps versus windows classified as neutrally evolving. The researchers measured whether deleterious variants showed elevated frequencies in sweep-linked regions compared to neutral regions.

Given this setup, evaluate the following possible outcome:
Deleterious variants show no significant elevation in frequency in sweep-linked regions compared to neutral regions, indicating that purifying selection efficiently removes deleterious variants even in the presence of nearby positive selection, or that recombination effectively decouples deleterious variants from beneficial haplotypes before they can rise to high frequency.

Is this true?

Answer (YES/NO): NO